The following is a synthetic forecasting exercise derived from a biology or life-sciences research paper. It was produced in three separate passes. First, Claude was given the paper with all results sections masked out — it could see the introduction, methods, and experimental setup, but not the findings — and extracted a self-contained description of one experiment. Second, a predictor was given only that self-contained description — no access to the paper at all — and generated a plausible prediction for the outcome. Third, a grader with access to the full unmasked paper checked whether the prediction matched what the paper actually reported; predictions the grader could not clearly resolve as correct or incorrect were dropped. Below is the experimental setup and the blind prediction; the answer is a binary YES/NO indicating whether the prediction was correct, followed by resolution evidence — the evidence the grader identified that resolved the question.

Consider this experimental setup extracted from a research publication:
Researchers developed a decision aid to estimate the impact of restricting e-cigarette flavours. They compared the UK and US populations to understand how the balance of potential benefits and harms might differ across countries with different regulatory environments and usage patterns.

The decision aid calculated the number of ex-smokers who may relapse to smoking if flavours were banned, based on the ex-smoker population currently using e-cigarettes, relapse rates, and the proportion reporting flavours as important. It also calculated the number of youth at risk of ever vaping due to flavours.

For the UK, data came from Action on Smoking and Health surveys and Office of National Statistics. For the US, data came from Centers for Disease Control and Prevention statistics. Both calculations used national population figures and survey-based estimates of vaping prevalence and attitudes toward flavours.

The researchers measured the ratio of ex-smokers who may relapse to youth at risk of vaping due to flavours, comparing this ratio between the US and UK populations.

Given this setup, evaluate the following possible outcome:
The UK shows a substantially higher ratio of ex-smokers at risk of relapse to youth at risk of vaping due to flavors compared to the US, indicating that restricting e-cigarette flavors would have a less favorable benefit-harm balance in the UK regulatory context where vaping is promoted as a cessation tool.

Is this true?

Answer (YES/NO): YES